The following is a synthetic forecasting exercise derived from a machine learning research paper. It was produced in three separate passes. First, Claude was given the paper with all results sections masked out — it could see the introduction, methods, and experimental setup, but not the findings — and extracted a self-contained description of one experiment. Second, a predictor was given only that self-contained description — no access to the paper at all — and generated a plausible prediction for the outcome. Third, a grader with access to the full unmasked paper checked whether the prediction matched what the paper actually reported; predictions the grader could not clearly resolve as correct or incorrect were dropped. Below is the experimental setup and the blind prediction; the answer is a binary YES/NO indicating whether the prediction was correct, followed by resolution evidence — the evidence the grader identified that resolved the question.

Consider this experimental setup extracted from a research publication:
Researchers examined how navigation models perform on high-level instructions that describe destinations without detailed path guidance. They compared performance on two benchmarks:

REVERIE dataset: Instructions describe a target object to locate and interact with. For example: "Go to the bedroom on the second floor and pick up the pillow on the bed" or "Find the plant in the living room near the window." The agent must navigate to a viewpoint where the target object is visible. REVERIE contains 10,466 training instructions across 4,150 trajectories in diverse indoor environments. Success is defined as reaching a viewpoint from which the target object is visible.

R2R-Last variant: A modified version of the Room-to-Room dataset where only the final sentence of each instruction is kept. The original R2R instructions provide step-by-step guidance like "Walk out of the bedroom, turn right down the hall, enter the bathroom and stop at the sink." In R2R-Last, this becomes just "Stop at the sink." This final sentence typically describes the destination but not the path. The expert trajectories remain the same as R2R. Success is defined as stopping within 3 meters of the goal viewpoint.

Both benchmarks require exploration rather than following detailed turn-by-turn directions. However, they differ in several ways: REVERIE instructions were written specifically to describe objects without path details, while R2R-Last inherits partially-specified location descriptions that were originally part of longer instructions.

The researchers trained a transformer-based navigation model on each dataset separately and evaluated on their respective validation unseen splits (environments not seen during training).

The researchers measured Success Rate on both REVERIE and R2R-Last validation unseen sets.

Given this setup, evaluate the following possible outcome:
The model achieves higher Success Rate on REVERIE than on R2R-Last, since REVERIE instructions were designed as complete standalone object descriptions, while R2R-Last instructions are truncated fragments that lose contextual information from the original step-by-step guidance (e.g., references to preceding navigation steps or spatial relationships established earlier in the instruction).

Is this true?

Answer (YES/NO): NO